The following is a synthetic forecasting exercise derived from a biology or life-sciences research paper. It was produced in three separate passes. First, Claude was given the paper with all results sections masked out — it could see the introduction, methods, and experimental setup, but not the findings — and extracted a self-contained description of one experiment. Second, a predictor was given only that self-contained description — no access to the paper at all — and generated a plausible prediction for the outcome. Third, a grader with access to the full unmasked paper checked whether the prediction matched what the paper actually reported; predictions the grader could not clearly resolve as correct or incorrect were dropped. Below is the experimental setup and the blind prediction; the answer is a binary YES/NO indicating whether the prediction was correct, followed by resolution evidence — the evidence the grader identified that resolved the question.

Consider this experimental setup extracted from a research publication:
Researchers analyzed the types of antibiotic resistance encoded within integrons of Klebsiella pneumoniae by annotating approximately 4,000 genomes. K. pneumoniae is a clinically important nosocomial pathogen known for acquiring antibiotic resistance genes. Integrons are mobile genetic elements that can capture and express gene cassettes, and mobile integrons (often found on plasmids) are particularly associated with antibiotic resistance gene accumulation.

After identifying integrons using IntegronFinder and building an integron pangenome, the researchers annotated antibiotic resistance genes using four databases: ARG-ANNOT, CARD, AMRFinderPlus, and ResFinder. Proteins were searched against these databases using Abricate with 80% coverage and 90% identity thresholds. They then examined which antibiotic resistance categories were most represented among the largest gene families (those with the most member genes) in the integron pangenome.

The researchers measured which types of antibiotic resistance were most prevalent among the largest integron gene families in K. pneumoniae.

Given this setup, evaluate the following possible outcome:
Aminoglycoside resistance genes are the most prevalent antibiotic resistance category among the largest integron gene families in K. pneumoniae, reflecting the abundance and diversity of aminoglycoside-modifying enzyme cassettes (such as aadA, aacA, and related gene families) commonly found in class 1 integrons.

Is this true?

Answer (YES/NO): YES